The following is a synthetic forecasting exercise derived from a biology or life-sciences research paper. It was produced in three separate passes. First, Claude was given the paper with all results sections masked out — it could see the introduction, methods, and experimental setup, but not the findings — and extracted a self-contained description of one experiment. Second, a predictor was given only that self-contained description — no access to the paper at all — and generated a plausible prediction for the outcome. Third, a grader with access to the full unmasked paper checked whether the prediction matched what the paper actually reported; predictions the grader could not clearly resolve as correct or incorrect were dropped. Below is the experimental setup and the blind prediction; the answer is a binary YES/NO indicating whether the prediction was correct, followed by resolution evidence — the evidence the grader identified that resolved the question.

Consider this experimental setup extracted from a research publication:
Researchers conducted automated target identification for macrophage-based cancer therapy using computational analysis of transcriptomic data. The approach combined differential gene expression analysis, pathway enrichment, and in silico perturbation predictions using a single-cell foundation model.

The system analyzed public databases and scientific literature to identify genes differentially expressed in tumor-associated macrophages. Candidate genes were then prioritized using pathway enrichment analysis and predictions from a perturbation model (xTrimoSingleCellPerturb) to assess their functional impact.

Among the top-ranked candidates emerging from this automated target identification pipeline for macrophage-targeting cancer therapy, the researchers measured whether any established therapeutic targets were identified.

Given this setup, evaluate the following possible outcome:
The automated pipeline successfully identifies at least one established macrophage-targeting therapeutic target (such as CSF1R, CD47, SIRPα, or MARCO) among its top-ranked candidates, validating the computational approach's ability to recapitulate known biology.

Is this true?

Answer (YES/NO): YES